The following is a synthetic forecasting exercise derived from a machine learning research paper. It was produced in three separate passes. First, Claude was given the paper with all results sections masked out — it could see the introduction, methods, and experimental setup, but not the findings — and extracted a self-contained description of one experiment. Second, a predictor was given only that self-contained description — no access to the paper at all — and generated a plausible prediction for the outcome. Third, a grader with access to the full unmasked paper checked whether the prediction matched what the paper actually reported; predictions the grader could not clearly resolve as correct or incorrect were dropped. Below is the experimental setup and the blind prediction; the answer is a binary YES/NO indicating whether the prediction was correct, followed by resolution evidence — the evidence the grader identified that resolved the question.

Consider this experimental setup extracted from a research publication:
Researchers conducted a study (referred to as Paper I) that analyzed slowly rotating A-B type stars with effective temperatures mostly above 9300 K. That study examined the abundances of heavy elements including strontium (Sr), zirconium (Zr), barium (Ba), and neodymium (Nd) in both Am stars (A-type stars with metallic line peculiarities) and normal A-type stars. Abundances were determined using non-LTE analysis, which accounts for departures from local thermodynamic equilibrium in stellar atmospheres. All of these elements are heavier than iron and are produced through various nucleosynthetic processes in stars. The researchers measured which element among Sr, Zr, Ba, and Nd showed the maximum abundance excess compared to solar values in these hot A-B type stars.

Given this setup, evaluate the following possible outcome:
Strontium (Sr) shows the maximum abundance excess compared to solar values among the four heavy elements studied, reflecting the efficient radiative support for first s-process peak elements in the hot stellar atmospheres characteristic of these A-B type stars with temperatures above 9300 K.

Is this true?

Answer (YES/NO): NO